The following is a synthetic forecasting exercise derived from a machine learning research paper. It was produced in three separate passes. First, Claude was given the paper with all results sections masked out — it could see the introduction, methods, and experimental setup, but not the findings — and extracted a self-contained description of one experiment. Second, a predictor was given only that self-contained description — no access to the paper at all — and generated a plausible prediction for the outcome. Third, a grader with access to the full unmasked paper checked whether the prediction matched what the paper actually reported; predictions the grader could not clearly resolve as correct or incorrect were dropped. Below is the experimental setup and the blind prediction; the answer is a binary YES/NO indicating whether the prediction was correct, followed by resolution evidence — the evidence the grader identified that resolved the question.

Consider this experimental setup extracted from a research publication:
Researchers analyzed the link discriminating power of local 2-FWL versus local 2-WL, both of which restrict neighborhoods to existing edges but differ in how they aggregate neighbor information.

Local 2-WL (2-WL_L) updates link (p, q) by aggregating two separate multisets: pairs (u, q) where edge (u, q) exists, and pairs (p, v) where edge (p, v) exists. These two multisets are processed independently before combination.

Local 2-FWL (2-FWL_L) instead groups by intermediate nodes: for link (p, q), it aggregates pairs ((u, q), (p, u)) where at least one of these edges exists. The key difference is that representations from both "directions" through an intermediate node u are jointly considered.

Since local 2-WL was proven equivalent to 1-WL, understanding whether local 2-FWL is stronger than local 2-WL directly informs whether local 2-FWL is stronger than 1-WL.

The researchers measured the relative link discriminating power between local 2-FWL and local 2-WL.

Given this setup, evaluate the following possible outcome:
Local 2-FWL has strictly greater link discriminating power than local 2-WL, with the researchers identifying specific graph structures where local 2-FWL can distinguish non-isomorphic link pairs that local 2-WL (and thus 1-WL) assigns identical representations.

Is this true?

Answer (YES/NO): YES